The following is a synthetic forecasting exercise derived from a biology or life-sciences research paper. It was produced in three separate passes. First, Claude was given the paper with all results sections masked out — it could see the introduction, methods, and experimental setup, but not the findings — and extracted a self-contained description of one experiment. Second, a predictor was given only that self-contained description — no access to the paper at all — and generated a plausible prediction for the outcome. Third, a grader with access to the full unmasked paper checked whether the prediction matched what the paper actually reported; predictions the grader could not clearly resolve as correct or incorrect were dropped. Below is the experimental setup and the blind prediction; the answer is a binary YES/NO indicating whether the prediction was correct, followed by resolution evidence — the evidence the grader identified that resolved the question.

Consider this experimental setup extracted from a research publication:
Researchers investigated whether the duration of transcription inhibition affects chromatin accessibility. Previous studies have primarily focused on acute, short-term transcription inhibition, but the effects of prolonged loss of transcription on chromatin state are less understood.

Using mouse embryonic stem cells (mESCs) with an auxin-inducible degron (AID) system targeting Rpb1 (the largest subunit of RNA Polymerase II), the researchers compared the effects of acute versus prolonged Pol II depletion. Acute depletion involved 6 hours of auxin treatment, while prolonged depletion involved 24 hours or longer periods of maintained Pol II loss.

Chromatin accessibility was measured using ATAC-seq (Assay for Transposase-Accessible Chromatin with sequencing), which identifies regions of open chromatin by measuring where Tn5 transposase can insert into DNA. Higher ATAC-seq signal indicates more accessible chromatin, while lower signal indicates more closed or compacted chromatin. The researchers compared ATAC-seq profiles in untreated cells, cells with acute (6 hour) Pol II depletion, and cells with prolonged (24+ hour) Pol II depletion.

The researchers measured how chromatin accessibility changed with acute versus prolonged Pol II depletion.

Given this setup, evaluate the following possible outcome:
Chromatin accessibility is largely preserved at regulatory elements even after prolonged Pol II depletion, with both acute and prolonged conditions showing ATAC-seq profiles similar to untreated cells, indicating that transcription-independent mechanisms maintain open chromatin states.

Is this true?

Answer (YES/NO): NO